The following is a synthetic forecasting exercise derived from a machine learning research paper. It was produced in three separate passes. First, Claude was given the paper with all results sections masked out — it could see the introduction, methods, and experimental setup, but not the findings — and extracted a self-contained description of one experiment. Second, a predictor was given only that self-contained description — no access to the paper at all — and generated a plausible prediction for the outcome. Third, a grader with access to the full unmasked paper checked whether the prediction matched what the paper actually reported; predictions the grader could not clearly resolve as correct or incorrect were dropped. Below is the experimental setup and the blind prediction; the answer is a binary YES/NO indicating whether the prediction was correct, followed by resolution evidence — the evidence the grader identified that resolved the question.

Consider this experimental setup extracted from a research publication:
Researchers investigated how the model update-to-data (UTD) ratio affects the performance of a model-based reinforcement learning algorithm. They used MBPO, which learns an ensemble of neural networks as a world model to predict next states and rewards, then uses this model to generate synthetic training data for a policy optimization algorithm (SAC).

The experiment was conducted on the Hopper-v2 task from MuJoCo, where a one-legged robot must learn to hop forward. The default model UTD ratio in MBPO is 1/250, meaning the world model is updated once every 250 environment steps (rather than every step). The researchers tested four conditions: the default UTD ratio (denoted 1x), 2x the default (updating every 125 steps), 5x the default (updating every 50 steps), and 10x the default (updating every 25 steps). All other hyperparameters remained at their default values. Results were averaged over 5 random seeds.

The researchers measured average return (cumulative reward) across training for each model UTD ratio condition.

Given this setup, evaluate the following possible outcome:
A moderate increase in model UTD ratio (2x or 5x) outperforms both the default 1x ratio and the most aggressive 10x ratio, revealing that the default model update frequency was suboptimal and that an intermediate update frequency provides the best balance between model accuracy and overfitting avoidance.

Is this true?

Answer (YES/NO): NO